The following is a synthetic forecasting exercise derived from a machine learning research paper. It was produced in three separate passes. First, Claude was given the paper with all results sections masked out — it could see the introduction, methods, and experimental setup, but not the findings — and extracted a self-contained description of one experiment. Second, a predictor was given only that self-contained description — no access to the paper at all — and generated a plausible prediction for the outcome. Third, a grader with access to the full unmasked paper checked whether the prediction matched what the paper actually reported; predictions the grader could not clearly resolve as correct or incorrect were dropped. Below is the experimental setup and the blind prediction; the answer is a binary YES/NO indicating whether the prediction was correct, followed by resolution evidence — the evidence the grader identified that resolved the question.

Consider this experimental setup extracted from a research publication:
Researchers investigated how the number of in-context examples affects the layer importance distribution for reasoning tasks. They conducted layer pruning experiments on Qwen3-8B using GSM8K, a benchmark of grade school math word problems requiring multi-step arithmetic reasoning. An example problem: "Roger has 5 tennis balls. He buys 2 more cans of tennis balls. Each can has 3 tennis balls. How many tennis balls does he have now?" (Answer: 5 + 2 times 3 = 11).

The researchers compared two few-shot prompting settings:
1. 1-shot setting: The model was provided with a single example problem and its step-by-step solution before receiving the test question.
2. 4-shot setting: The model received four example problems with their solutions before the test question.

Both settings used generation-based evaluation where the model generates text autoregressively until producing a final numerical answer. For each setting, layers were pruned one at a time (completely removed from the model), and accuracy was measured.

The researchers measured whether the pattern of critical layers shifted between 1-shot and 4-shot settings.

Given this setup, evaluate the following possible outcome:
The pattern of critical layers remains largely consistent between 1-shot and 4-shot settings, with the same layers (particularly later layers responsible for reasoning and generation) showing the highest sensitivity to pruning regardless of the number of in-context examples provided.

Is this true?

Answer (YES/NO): NO